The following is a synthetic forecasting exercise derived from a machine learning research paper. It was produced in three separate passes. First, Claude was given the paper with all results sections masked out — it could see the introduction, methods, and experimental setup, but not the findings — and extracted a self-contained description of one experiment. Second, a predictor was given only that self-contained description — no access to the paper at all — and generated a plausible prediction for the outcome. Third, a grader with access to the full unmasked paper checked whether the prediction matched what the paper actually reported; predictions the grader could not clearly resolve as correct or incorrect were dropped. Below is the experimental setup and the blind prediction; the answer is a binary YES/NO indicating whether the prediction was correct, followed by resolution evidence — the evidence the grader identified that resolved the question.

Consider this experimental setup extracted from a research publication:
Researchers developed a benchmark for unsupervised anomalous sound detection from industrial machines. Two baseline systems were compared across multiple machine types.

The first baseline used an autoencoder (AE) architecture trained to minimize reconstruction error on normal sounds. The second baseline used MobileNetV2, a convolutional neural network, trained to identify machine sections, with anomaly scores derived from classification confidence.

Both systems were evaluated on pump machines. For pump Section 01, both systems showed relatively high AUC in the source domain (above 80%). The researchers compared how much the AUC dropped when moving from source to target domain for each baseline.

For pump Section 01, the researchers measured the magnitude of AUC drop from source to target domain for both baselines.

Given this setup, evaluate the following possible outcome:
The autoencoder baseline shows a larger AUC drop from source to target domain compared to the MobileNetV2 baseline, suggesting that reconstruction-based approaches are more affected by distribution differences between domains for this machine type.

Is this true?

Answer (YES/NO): YES